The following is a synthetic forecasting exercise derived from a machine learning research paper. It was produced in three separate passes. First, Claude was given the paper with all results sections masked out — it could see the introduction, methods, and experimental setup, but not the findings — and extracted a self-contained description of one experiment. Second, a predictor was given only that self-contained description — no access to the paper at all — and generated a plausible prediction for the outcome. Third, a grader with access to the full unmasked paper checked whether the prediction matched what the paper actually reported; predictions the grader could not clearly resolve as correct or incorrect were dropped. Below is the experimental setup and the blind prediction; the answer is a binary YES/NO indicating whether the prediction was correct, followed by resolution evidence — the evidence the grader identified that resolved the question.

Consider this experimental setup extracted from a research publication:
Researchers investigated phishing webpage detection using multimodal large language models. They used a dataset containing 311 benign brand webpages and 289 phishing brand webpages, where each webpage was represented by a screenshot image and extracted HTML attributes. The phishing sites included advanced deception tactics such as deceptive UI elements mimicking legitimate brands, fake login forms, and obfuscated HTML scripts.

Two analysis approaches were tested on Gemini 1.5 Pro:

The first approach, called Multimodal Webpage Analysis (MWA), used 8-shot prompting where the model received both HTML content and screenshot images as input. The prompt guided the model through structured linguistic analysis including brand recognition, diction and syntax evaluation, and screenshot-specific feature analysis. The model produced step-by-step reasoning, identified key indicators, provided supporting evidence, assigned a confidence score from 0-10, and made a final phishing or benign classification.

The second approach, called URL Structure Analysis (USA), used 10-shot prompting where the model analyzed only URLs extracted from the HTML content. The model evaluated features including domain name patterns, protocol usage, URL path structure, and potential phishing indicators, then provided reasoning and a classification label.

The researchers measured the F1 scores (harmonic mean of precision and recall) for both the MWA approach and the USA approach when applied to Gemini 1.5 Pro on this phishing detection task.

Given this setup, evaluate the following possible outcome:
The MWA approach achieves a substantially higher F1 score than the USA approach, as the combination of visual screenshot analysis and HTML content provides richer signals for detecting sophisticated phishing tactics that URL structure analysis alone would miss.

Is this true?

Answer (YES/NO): NO